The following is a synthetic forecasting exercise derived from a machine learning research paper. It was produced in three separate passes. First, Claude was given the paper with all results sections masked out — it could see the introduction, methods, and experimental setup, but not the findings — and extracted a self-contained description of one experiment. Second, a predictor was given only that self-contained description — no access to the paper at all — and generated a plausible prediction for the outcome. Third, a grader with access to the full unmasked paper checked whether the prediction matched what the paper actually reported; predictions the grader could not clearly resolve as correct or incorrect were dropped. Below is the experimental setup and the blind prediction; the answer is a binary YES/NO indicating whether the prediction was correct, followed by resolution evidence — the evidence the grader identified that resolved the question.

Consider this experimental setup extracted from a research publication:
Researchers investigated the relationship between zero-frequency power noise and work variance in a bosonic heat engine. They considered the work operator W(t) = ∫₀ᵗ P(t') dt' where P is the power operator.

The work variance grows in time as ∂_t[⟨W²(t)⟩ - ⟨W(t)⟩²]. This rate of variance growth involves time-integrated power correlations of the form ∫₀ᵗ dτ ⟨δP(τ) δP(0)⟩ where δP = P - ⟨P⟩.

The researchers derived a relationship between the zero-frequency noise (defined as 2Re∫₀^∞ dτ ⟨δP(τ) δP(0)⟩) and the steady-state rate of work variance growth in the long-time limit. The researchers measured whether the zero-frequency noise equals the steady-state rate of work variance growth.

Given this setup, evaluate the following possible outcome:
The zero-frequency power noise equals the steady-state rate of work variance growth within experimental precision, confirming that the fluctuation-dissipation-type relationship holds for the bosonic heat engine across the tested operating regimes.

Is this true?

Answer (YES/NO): YES